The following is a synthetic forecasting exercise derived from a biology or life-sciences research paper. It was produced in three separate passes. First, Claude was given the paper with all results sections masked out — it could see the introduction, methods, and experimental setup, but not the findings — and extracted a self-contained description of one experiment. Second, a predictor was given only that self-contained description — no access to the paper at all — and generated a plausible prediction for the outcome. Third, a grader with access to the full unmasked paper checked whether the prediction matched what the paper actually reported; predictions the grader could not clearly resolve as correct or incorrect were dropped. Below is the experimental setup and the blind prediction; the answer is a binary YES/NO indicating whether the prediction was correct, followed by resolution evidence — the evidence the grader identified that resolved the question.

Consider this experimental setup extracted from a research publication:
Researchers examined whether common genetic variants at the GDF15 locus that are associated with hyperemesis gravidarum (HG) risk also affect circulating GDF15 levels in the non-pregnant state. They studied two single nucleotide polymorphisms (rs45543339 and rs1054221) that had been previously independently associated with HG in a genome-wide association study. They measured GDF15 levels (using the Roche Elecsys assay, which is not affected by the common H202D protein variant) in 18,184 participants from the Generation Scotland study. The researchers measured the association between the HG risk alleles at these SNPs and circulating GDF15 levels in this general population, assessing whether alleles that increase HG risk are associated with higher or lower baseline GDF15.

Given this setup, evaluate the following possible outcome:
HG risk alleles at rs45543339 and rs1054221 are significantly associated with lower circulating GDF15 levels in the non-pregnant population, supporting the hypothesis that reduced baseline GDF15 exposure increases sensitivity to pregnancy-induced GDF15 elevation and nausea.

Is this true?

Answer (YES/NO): YES